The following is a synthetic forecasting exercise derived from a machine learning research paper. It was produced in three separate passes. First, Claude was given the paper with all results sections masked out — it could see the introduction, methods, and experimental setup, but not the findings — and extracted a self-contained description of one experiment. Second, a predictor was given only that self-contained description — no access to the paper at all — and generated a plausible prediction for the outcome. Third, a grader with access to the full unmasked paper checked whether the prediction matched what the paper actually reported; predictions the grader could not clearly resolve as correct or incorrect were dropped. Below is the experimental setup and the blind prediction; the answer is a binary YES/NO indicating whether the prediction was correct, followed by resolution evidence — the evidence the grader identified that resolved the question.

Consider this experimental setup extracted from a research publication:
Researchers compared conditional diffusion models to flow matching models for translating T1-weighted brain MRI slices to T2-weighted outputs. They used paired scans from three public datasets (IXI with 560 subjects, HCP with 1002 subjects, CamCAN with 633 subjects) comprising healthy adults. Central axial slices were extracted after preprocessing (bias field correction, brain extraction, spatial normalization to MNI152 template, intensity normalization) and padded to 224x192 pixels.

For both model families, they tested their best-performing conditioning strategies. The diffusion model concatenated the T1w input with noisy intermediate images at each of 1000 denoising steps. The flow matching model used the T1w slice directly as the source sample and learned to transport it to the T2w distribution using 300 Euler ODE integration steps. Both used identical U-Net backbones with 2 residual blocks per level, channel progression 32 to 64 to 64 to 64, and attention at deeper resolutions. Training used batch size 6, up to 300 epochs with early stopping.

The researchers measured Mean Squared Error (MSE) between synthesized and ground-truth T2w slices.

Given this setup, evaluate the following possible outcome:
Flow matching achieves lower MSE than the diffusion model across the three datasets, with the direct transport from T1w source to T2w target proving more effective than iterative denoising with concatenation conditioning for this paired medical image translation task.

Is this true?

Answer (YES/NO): YES